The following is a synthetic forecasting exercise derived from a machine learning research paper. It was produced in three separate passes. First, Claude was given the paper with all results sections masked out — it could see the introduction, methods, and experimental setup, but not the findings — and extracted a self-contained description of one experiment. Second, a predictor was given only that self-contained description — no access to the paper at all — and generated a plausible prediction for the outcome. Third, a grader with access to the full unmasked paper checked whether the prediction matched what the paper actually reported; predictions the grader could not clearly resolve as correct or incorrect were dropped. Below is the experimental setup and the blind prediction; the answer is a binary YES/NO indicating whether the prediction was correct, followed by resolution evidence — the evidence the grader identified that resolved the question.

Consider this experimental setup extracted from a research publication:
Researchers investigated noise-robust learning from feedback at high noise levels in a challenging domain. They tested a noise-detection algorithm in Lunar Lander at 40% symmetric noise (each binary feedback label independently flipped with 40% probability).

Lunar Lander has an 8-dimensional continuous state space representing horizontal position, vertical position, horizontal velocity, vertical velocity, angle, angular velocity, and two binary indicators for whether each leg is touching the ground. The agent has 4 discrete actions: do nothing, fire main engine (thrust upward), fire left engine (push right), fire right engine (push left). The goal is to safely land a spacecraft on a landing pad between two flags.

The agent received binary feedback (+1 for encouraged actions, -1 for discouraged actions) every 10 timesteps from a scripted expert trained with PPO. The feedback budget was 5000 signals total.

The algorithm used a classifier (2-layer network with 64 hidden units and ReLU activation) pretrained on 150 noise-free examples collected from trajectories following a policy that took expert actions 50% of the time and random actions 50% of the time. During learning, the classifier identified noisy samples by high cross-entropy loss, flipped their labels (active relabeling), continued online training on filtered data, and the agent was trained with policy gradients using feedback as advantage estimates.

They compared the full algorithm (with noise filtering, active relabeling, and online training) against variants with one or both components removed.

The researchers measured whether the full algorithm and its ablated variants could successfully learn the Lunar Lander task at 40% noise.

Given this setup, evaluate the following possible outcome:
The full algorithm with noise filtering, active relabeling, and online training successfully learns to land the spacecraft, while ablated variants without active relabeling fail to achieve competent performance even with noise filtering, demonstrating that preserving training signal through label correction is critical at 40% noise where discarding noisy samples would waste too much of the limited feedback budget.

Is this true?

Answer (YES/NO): NO